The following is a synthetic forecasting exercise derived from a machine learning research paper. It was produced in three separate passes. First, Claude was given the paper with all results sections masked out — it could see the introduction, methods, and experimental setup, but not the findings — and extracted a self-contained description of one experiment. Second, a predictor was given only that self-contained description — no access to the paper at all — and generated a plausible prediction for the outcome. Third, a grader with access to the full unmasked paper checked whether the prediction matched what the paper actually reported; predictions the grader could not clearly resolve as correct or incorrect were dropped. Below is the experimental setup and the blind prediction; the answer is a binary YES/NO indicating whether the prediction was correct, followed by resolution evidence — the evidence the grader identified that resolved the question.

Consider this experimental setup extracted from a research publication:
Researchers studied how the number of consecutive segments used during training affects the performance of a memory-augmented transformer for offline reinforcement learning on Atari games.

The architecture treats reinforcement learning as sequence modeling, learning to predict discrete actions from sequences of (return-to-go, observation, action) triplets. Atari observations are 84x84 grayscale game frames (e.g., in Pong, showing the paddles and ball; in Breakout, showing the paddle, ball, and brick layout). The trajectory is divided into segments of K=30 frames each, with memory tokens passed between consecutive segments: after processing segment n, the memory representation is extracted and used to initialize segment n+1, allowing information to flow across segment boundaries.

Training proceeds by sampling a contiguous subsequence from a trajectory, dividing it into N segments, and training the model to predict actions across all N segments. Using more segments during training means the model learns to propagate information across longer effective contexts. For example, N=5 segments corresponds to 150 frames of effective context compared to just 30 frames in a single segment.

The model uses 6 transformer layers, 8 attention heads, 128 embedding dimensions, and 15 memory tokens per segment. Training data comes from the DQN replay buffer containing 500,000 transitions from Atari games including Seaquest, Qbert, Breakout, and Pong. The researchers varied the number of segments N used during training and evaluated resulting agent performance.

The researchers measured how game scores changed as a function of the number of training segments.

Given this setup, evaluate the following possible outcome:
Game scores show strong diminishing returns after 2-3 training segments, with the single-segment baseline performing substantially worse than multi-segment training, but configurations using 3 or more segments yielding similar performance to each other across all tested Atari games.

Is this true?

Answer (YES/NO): NO